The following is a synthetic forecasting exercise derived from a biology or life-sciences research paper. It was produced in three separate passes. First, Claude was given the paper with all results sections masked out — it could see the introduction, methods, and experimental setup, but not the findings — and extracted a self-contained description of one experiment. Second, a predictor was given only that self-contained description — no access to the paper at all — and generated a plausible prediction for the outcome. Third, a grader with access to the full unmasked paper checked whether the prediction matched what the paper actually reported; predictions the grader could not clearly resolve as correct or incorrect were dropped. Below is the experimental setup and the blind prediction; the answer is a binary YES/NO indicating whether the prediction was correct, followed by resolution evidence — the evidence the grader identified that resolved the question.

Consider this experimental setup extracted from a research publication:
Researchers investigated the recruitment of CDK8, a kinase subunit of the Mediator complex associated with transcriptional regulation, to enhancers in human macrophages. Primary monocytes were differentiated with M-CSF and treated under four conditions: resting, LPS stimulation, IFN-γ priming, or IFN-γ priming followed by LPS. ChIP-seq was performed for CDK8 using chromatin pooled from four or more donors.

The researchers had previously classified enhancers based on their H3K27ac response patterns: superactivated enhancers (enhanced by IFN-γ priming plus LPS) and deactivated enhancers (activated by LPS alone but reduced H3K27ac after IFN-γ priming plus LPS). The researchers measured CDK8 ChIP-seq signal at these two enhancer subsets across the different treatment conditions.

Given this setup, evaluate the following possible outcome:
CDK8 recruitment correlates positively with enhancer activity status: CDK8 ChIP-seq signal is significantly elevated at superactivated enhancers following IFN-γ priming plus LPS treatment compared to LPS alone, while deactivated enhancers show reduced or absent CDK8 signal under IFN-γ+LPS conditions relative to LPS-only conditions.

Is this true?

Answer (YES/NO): YES